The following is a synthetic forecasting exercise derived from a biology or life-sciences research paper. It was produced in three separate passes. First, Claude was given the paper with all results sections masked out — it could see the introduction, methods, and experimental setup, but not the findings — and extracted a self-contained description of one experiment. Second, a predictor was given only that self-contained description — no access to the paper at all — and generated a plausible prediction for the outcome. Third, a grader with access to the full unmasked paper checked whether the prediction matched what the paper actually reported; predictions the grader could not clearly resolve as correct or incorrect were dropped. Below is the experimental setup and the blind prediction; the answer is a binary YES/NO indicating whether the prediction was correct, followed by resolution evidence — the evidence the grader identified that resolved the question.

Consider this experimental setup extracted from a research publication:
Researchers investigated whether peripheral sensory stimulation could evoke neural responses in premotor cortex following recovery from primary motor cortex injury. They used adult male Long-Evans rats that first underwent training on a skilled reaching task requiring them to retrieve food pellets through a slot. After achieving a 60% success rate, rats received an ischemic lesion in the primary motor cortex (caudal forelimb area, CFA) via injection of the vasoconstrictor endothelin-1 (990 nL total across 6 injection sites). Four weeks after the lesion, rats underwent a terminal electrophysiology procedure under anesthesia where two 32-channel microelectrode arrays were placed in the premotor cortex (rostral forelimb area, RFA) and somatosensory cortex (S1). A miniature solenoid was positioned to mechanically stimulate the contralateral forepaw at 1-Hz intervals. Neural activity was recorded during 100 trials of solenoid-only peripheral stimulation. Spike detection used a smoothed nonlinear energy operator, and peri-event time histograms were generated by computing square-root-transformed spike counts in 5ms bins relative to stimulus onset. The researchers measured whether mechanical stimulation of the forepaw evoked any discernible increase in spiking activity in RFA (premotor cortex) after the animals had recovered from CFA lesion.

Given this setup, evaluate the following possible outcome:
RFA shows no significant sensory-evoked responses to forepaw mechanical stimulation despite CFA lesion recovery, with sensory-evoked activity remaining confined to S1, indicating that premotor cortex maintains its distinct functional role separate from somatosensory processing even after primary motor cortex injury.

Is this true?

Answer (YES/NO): NO